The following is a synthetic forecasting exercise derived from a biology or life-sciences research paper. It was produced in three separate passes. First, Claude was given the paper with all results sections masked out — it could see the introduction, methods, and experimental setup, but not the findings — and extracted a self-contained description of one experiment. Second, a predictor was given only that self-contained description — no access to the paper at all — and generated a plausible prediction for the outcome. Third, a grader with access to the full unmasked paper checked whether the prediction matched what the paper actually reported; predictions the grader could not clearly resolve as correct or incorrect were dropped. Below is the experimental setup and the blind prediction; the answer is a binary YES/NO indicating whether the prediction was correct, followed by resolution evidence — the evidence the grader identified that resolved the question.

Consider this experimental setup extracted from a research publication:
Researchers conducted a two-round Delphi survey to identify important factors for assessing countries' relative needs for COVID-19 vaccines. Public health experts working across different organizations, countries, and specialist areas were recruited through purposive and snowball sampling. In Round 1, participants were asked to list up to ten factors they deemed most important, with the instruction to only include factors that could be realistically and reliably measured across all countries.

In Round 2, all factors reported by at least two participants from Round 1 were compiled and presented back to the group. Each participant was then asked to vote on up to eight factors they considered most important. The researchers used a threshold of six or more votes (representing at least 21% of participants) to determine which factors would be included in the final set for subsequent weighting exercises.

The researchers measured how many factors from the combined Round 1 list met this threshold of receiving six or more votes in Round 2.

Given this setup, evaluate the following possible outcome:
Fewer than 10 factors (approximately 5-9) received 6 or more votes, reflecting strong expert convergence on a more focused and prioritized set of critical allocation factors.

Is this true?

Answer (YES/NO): YES